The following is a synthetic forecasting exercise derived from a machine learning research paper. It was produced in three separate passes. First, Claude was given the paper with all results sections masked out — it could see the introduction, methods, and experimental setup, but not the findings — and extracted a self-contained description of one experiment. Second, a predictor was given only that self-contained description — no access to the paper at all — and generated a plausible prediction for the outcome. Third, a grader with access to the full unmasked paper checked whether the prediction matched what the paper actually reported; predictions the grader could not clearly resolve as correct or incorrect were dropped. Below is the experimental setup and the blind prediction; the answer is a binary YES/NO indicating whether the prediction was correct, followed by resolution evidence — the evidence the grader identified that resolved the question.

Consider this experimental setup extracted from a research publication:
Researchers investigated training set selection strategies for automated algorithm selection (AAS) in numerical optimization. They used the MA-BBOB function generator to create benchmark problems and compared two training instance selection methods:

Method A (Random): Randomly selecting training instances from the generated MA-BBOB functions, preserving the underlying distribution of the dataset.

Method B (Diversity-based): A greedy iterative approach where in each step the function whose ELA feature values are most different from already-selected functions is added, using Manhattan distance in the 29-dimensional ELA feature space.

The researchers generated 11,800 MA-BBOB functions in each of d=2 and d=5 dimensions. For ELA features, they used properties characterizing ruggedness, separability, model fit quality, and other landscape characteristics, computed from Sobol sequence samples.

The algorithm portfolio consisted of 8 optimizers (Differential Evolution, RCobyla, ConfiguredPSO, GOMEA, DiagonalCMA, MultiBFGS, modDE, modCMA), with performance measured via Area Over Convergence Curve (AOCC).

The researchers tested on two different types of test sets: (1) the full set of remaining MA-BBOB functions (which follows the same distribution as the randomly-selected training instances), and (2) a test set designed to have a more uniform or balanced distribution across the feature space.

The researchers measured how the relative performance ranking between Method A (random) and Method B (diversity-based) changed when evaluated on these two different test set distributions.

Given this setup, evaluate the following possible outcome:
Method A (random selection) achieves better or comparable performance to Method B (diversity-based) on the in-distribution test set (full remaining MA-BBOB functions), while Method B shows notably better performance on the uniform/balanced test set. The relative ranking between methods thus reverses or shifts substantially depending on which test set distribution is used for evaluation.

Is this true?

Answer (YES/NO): YES